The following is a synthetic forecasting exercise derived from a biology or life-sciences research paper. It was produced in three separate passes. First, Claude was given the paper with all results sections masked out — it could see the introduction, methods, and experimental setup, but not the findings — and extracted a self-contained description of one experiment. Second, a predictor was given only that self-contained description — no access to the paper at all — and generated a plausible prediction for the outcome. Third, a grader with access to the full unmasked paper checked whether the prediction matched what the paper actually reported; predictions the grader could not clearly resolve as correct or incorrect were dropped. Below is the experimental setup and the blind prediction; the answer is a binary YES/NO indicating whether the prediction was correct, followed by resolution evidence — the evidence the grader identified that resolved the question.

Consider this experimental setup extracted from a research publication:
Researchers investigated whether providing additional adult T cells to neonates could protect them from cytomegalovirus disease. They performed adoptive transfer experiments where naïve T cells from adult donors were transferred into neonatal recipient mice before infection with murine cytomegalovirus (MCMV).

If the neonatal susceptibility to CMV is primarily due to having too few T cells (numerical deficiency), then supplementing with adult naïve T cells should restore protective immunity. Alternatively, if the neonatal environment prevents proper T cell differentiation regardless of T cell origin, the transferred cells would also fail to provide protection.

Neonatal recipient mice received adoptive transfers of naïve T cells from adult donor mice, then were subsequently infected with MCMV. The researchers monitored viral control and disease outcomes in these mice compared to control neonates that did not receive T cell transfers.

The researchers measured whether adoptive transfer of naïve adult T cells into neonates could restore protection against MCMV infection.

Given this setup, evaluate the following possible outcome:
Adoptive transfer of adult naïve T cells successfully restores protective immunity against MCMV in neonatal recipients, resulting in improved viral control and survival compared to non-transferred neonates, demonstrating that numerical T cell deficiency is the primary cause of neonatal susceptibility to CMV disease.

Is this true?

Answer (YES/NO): NO